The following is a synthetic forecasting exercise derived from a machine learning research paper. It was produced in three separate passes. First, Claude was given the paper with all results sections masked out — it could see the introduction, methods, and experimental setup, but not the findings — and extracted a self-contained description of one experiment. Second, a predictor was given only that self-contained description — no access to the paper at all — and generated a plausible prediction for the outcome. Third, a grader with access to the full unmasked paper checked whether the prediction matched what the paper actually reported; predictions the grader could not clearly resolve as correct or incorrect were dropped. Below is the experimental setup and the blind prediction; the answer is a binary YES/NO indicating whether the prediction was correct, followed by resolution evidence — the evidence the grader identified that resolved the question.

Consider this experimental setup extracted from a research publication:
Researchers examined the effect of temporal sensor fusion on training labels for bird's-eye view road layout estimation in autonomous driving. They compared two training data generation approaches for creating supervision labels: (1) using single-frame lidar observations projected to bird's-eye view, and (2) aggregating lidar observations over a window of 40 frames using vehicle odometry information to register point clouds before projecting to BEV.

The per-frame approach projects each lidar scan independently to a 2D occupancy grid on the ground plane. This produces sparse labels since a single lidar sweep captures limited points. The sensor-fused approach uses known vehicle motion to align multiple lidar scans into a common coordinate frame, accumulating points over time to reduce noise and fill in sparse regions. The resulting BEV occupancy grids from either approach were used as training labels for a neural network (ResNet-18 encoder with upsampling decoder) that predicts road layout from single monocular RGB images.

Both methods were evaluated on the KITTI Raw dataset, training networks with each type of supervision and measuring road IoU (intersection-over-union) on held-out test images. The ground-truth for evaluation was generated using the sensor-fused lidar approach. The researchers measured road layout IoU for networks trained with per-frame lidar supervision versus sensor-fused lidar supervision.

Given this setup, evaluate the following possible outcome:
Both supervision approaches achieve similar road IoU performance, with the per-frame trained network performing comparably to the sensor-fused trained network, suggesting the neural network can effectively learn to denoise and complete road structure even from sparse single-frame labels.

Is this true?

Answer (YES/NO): NO